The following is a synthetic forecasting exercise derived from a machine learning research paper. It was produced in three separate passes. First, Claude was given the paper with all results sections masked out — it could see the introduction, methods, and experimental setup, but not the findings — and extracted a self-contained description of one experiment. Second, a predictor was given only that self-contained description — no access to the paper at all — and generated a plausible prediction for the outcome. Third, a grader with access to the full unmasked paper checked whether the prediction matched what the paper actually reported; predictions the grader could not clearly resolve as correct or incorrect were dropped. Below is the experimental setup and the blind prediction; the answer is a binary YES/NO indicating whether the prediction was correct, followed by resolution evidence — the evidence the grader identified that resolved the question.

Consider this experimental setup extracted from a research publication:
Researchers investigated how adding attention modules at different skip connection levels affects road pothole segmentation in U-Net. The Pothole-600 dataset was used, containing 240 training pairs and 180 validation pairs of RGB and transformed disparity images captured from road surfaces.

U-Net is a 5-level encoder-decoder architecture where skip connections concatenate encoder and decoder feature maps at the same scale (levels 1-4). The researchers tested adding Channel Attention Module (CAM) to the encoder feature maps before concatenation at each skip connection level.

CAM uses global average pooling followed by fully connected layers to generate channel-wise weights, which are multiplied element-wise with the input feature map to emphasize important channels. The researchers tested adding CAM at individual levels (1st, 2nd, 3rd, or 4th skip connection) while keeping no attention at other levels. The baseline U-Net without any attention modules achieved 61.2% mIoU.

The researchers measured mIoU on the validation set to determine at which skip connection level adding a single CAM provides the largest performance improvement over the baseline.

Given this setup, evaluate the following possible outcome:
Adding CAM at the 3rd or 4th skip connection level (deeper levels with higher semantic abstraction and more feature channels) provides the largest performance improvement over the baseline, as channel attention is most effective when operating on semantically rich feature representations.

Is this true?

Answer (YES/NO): YES